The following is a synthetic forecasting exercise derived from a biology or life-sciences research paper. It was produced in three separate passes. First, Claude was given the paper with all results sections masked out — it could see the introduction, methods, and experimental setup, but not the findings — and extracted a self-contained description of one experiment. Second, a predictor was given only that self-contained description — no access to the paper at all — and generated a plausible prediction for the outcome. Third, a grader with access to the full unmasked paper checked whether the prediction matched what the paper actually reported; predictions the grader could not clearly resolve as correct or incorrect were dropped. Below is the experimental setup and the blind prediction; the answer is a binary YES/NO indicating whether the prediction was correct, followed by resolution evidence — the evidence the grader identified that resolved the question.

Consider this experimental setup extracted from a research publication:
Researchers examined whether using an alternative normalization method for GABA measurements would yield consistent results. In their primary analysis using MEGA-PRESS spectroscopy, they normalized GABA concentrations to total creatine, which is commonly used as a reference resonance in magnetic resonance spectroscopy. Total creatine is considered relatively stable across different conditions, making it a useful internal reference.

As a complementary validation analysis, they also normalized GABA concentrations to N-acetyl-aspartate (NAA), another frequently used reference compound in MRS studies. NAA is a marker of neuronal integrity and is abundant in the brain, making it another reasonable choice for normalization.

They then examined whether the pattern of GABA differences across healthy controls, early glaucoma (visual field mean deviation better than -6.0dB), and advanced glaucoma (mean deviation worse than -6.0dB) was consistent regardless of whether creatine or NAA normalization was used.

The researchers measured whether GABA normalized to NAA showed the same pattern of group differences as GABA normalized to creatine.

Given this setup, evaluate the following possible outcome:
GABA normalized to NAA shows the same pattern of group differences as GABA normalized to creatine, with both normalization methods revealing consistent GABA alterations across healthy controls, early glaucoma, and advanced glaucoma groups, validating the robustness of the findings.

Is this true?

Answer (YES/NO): YES